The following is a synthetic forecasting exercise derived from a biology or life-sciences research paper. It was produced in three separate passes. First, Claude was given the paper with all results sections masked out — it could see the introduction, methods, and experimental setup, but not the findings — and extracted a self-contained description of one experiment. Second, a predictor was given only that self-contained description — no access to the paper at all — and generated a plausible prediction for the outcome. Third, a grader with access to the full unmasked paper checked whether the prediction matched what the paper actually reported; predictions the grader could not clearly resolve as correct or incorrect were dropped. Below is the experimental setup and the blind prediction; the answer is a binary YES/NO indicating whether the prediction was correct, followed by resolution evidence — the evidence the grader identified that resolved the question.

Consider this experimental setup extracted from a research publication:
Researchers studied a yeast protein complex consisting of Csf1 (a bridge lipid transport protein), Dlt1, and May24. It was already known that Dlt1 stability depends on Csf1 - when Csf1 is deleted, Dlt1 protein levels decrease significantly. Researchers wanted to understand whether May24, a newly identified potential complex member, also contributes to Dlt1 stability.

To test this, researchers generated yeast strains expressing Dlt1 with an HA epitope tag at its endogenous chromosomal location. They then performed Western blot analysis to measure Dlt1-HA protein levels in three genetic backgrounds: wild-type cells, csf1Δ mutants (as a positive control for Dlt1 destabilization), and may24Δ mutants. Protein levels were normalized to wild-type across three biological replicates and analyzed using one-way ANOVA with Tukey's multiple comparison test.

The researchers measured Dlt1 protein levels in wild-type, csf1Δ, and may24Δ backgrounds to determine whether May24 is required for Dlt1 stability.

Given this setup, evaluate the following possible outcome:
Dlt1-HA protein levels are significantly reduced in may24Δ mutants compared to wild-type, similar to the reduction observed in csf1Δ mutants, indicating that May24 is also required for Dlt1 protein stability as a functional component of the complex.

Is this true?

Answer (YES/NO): YES